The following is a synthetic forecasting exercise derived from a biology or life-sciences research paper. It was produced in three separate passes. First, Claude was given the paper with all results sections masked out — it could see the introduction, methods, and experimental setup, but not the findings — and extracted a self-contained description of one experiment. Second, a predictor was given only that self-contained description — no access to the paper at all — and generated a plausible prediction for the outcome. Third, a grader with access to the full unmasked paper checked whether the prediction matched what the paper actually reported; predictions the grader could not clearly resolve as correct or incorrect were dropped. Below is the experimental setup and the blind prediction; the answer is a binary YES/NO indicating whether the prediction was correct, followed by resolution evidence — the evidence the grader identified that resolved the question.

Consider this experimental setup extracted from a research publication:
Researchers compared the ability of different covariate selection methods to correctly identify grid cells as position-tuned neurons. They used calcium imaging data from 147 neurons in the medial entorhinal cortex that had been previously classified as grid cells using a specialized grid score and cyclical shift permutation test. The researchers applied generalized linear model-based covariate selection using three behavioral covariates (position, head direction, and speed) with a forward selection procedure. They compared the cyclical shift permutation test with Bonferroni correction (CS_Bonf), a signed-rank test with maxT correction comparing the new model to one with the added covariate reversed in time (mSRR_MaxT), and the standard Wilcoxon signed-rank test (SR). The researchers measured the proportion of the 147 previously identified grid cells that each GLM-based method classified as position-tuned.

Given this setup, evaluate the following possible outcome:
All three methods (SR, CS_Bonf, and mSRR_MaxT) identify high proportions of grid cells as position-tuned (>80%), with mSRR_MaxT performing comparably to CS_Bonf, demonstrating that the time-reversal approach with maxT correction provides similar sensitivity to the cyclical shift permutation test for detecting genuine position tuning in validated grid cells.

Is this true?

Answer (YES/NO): NO